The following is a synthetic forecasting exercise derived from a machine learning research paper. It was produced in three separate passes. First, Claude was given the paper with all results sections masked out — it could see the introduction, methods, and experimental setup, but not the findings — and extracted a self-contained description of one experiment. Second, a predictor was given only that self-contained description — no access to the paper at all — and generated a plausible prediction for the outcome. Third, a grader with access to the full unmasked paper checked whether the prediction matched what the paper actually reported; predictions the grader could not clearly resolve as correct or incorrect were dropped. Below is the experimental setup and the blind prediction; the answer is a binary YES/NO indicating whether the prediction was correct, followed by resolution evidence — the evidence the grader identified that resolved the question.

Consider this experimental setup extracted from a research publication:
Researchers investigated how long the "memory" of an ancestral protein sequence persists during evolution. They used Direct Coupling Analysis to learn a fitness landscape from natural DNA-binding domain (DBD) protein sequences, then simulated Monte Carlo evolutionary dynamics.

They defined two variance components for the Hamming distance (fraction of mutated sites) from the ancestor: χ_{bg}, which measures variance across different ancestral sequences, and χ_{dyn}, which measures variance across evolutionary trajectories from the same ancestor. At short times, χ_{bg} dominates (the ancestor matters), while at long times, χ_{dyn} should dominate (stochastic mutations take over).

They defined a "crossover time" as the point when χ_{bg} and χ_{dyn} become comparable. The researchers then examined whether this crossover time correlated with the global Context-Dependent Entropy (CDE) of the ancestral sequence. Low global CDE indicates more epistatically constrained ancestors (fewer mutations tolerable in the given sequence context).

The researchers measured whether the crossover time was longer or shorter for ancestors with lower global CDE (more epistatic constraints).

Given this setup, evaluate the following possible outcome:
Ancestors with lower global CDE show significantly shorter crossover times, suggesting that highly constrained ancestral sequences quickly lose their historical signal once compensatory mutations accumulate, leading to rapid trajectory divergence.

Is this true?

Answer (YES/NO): NO